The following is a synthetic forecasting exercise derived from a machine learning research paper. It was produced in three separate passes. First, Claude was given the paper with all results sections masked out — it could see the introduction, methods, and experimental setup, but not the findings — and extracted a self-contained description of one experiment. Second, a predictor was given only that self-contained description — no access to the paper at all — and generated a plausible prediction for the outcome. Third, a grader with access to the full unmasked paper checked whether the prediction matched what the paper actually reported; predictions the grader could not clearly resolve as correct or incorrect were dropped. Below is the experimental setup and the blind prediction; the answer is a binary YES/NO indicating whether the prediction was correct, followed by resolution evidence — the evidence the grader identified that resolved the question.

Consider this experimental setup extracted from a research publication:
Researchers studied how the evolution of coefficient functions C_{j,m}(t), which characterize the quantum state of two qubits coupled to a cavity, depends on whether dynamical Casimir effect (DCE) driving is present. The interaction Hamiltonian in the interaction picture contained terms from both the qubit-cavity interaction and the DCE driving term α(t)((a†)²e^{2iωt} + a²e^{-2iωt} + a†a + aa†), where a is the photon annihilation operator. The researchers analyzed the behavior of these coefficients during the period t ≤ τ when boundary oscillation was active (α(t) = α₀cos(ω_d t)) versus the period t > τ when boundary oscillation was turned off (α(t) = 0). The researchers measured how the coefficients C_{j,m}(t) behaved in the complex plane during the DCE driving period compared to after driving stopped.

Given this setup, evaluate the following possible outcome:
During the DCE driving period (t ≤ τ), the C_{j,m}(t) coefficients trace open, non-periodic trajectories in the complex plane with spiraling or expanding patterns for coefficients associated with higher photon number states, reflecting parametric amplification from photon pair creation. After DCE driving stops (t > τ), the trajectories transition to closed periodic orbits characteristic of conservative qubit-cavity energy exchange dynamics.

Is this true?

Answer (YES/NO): NO